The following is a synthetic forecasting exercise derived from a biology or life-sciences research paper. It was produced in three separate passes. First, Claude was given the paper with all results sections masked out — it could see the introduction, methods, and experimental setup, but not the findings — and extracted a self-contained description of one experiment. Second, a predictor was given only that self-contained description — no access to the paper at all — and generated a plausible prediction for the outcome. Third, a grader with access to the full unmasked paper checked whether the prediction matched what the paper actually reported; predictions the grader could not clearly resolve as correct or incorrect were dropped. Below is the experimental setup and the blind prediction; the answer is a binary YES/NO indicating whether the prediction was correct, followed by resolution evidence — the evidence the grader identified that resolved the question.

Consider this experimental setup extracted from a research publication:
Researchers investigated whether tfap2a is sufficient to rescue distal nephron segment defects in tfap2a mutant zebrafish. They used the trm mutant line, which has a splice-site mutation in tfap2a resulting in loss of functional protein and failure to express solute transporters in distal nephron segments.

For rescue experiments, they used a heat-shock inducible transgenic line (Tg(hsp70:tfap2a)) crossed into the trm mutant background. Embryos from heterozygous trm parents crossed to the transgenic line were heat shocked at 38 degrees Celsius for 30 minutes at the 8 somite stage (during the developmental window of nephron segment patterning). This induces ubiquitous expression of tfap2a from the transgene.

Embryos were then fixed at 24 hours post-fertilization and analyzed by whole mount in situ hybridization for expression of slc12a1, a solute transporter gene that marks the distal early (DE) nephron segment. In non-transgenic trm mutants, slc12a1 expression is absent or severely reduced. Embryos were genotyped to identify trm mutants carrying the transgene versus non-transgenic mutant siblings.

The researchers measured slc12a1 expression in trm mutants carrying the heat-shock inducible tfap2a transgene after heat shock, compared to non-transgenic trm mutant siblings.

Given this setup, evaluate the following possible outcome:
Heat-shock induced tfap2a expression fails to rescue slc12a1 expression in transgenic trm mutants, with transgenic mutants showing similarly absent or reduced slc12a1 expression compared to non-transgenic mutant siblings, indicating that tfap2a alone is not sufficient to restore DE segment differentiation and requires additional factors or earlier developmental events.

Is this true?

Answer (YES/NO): NO